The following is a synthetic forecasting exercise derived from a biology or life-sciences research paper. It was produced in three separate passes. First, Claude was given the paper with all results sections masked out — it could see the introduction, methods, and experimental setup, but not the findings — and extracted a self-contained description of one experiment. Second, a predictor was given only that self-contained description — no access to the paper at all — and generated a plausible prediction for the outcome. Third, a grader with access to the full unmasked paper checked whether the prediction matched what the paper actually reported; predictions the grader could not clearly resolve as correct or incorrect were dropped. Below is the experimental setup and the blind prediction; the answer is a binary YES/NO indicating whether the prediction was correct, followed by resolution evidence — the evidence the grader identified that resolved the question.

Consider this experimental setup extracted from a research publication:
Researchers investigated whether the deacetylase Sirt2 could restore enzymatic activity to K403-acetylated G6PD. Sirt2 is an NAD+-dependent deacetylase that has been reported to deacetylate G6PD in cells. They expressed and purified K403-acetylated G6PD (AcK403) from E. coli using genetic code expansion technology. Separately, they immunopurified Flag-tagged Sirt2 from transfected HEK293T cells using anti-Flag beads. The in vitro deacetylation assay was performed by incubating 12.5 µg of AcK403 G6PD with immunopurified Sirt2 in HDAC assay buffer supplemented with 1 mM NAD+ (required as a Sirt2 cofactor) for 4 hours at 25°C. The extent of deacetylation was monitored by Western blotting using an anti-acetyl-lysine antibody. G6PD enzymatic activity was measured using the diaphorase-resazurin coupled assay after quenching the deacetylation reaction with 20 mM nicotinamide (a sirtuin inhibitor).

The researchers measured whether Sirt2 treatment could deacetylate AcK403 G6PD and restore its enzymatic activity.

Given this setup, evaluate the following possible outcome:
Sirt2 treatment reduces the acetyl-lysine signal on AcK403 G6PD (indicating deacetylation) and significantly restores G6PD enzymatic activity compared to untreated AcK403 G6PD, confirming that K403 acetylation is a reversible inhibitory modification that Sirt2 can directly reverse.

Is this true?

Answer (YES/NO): YES